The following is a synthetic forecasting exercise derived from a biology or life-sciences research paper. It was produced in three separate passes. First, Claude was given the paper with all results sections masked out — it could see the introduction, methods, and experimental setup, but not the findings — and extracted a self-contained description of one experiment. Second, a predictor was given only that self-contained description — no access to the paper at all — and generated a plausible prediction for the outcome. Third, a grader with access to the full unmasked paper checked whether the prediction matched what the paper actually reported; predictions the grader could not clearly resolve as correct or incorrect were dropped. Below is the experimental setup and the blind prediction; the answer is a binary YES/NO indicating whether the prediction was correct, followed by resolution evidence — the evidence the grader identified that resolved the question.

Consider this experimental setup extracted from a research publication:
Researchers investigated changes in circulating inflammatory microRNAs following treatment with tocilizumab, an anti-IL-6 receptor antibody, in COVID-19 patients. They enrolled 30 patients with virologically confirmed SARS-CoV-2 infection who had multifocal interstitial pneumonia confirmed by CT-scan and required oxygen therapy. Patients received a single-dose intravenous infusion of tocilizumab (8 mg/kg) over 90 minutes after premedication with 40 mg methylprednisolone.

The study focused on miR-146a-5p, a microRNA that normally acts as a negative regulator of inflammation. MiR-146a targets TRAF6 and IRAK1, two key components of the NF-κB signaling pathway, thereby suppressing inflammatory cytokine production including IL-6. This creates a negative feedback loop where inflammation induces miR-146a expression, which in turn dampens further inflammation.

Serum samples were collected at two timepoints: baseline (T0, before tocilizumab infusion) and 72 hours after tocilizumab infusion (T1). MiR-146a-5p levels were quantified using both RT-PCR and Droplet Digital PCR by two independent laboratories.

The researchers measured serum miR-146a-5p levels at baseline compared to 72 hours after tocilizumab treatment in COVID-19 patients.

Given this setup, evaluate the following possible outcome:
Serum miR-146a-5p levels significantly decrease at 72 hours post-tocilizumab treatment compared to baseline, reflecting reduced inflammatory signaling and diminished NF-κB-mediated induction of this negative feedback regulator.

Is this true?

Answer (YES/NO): NO